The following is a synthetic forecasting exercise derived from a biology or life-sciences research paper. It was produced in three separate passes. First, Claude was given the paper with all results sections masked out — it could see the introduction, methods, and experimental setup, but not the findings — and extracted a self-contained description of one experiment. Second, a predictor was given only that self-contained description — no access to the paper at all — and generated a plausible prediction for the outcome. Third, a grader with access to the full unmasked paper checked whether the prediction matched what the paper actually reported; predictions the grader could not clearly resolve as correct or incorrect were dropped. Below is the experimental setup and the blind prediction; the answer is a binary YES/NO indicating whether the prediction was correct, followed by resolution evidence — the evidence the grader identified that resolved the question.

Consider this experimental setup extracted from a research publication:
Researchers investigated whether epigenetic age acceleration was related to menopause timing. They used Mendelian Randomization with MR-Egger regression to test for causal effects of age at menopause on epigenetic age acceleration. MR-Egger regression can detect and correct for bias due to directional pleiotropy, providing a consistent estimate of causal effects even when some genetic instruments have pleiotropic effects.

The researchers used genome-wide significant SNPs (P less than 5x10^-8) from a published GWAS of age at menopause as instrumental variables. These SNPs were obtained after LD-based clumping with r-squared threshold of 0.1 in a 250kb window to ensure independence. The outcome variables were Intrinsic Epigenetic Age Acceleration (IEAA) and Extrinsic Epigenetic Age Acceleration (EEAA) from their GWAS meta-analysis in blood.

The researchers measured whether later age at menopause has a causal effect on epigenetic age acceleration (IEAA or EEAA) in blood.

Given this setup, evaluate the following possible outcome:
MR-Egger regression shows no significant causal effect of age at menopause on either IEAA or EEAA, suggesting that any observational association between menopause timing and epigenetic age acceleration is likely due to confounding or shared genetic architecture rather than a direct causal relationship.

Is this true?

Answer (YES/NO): NO